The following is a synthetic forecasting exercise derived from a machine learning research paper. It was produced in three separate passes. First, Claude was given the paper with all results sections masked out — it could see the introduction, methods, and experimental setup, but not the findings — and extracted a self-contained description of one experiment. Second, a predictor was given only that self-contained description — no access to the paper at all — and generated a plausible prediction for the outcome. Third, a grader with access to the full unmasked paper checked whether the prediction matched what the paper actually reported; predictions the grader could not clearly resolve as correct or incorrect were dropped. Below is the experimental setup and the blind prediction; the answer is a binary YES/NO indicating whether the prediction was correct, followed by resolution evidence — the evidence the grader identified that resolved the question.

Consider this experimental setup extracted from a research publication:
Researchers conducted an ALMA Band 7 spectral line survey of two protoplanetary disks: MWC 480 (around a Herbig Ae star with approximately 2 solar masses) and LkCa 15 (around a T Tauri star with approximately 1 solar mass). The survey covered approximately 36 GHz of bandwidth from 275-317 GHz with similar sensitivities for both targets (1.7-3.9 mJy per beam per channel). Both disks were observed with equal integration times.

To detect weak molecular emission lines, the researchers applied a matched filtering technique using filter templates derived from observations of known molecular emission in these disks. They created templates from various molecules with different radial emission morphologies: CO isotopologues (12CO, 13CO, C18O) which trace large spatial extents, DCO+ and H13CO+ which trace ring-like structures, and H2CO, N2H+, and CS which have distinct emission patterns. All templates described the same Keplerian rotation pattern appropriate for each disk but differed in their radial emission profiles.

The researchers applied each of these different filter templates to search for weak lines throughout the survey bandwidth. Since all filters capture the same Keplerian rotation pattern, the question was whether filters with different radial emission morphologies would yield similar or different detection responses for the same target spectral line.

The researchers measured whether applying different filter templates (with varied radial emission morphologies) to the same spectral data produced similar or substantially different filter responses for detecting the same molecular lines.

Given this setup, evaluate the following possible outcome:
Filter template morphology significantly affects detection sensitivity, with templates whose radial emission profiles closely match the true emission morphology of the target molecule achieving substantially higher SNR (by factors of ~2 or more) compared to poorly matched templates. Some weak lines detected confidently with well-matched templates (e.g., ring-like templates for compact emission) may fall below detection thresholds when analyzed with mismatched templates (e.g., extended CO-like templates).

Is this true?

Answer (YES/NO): NO